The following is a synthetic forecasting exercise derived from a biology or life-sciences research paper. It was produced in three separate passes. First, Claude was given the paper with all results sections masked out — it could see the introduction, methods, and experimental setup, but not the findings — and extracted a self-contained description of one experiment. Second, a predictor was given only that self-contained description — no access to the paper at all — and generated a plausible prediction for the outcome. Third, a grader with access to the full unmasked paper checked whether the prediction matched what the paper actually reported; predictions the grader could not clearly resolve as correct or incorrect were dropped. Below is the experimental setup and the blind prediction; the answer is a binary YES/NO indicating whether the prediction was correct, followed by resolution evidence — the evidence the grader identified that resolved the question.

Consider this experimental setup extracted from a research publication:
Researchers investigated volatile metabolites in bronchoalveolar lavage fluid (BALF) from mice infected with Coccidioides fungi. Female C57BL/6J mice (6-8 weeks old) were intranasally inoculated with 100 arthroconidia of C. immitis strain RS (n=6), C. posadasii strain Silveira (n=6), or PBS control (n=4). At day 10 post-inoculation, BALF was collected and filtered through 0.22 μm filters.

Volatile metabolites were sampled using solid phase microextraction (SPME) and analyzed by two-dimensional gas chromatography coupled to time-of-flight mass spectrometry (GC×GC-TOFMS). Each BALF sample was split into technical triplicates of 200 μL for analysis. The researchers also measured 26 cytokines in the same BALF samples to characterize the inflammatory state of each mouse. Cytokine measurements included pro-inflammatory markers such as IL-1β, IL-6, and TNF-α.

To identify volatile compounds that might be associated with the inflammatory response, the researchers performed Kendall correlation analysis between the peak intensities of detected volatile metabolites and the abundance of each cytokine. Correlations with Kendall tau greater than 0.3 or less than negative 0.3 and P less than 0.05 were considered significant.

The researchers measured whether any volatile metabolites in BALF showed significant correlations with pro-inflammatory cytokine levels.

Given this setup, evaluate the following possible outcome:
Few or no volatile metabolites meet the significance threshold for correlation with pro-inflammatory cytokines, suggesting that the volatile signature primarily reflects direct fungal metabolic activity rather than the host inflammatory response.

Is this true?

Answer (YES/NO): NO